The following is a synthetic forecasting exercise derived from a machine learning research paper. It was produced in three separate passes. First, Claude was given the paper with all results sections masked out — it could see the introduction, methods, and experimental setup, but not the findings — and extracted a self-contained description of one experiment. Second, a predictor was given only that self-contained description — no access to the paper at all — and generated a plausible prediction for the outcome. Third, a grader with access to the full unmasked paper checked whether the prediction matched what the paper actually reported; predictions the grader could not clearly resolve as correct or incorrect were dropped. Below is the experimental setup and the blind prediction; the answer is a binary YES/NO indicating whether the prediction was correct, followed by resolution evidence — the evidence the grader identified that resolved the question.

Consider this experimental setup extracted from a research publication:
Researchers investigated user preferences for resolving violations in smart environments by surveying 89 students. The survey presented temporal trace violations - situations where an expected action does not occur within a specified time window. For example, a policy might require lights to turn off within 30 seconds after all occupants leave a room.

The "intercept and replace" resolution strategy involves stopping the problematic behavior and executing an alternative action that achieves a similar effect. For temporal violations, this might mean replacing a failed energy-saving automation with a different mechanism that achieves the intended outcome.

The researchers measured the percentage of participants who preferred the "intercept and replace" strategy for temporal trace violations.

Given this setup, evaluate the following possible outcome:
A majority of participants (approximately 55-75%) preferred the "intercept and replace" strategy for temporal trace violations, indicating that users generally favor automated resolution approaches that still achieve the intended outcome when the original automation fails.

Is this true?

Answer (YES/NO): NO